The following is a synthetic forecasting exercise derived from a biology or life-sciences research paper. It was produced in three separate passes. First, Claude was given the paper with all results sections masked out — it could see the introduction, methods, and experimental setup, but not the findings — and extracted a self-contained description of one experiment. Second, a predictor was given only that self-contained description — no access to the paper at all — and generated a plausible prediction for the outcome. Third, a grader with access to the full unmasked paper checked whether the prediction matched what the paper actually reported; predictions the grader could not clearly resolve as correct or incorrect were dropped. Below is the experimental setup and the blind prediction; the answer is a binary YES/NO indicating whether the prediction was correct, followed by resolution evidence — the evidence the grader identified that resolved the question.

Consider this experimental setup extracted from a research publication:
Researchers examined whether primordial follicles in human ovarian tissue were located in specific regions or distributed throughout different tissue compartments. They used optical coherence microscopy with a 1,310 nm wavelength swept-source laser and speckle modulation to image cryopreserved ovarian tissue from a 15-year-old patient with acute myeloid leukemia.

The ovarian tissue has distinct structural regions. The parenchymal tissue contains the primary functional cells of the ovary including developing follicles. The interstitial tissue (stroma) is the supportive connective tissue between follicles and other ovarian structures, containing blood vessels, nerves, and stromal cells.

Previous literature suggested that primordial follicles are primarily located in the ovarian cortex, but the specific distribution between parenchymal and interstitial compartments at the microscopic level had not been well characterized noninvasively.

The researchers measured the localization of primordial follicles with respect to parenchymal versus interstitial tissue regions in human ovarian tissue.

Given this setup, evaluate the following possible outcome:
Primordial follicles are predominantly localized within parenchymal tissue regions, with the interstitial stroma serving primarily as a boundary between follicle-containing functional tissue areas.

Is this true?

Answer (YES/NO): NO